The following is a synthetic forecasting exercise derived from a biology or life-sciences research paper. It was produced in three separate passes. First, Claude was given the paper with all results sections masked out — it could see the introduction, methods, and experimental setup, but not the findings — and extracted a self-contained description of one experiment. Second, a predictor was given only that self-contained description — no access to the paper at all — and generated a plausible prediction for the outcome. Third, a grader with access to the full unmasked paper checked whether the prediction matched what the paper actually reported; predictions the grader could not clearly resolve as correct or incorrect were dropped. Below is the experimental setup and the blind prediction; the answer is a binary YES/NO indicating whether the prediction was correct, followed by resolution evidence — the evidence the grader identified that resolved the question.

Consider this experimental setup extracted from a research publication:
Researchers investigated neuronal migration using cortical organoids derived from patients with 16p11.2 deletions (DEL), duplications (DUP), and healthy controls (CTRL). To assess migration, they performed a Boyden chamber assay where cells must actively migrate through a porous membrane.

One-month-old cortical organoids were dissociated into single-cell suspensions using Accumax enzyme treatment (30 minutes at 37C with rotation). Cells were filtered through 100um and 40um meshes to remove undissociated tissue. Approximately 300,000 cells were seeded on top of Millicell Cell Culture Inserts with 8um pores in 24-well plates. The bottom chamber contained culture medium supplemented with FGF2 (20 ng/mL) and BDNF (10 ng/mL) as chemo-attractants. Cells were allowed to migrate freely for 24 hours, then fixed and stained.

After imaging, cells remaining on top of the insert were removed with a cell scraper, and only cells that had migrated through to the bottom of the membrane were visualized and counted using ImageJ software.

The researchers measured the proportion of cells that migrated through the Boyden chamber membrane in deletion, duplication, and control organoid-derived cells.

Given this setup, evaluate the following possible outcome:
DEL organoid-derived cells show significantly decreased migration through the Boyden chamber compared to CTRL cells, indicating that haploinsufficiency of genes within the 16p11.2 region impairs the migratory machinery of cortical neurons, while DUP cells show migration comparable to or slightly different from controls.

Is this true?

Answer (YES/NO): NO